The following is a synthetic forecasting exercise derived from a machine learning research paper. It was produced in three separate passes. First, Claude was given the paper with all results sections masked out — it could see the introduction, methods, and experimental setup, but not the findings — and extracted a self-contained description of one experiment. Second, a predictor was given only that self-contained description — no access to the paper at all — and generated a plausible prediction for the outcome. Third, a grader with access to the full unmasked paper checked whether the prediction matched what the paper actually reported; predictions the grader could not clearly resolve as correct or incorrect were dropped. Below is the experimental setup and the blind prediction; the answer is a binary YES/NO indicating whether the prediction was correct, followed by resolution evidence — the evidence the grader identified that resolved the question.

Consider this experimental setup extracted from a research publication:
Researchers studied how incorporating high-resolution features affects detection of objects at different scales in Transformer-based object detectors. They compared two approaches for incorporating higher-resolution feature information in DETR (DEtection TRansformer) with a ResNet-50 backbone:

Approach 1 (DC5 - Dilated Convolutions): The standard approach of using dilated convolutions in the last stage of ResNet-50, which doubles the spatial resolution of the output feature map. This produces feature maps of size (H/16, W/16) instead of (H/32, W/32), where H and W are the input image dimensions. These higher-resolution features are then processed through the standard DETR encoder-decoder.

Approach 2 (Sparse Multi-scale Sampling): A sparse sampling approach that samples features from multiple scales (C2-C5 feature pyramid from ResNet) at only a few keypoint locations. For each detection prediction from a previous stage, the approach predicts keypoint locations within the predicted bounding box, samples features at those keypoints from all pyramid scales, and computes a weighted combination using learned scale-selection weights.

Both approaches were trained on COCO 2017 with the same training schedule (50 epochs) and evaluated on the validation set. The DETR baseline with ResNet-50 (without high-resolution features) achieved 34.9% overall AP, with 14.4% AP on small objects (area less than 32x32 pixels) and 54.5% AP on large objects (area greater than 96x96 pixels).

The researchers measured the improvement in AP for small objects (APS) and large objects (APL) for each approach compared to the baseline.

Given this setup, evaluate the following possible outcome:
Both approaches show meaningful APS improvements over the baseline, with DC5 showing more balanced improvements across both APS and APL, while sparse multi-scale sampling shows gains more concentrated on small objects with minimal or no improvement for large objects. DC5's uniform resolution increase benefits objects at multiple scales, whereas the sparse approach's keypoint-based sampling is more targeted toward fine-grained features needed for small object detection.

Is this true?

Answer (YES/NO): YES